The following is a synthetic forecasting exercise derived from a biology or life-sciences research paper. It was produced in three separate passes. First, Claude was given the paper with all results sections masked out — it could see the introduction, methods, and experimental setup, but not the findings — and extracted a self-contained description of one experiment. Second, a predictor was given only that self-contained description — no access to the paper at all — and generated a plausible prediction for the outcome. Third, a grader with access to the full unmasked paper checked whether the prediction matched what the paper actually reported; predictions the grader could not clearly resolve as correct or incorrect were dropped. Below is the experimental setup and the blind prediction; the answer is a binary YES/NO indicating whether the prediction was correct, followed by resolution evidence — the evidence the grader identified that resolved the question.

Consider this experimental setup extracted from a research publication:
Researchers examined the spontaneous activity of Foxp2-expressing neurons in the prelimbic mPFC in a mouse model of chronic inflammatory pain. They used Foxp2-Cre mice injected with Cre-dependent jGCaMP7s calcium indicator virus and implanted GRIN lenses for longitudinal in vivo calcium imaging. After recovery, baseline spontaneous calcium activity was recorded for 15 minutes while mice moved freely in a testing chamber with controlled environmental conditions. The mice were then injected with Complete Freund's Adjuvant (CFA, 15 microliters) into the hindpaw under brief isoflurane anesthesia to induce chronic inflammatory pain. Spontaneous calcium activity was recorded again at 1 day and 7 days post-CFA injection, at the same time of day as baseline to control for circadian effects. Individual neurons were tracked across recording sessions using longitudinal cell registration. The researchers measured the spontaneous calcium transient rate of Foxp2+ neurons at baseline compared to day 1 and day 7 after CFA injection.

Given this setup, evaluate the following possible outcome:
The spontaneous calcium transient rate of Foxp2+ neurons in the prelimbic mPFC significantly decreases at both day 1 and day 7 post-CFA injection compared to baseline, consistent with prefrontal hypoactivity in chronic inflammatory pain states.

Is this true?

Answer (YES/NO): YES